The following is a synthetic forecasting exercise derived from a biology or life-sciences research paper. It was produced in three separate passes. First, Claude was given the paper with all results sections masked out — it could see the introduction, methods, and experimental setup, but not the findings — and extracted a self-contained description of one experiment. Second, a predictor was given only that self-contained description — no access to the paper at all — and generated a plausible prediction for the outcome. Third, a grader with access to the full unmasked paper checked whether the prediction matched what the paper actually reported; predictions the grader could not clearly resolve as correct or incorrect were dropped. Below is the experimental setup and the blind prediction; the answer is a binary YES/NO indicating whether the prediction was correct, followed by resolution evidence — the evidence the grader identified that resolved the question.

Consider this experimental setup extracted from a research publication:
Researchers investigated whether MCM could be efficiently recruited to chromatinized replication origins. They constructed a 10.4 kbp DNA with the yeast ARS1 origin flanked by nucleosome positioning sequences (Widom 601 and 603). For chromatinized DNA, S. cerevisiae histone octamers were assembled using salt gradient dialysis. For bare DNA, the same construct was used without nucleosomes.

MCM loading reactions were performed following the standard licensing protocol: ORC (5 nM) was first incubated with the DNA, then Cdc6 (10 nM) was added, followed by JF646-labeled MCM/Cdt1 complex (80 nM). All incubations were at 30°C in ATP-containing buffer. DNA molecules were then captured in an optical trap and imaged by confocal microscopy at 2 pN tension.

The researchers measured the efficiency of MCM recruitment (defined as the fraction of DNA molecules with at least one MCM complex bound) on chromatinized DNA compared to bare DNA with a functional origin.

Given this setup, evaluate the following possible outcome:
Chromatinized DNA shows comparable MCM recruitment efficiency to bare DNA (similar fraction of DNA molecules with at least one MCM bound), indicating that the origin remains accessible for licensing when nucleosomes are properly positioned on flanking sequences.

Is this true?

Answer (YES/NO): YES